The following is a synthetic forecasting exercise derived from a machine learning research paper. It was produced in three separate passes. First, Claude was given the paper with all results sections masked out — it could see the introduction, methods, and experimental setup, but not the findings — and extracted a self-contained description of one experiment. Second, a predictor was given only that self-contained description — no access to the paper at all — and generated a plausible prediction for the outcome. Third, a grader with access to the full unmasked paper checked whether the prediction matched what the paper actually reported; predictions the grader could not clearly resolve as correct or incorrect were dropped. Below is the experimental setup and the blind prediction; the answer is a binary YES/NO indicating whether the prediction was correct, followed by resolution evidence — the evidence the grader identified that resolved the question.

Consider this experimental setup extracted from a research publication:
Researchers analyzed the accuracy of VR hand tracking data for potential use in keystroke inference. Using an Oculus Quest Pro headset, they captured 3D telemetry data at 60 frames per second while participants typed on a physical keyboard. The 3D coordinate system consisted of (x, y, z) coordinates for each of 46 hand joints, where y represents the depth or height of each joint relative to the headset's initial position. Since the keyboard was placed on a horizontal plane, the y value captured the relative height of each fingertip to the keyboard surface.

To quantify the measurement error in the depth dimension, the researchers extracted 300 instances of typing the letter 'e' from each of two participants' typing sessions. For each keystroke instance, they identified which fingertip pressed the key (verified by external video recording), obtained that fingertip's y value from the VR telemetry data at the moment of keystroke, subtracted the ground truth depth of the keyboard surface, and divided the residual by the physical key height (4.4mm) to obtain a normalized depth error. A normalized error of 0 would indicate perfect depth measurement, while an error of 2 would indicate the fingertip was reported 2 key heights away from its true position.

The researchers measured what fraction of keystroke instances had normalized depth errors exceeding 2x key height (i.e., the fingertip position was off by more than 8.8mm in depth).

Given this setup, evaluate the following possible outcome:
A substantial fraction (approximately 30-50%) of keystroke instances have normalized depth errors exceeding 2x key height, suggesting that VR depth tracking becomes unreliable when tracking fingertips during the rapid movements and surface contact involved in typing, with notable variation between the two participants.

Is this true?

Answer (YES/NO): NO